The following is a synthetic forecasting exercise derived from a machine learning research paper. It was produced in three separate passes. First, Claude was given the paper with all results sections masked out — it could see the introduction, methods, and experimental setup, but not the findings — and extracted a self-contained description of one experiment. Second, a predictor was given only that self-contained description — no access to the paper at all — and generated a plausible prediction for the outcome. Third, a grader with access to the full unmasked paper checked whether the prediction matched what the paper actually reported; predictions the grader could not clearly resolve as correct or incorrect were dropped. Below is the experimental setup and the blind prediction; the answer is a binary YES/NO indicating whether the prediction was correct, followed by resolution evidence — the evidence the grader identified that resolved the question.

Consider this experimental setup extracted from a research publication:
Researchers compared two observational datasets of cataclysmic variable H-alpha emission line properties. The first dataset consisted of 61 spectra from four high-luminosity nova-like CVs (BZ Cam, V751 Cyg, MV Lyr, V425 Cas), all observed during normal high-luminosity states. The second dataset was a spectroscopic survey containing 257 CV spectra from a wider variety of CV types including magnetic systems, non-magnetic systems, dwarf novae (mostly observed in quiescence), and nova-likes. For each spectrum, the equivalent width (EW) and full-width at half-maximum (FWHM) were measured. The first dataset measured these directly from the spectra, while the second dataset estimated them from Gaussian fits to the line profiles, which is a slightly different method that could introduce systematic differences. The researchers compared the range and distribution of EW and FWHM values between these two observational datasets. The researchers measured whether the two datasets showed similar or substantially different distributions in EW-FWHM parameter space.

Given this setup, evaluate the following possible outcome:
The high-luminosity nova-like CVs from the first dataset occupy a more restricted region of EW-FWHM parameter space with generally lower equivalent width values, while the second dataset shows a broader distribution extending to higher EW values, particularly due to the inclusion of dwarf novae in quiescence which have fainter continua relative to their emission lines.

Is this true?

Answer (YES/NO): NO